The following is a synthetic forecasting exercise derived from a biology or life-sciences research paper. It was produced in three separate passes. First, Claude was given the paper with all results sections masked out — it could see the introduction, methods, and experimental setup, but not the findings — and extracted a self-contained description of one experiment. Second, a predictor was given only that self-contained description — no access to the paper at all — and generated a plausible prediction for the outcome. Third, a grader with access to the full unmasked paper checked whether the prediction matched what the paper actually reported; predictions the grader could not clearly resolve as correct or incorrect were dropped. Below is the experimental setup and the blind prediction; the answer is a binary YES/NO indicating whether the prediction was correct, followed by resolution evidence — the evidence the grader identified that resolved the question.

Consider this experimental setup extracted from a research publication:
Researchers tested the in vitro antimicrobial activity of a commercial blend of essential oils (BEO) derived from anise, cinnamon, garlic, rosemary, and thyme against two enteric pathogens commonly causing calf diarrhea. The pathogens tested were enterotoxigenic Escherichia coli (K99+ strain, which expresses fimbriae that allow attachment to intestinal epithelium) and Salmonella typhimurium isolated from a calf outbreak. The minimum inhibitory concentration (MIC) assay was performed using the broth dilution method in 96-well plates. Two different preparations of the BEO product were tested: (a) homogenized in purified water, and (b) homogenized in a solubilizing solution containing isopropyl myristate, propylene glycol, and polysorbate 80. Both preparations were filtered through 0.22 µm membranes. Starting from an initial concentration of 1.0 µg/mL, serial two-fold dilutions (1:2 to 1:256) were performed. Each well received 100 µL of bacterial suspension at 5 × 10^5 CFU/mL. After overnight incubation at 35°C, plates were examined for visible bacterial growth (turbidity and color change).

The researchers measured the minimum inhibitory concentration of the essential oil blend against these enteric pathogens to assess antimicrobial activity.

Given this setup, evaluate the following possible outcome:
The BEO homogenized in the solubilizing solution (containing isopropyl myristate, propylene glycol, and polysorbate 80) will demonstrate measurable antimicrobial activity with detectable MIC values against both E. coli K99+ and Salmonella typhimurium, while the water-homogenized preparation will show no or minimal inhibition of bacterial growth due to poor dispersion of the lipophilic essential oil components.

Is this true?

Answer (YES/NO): NO